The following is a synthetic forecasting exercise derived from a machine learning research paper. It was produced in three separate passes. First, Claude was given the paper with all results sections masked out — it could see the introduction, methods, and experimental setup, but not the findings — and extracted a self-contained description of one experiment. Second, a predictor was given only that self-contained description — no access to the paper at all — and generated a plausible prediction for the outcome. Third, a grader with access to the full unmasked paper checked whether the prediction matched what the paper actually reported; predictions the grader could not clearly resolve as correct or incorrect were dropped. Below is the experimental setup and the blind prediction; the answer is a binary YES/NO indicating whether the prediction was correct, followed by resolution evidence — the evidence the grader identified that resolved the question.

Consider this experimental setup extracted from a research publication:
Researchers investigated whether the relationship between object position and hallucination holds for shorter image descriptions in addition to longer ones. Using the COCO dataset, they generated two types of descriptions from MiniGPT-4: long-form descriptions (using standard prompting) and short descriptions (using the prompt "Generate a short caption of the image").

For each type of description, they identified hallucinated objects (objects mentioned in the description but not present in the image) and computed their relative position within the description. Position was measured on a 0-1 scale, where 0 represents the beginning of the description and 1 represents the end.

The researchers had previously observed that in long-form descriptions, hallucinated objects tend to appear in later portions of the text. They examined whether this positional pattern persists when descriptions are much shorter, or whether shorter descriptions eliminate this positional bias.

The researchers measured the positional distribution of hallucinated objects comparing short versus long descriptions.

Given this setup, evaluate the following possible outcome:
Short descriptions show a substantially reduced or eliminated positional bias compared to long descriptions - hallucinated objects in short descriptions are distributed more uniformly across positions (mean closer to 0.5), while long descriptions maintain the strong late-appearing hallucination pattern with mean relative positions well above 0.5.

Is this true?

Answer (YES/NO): NO